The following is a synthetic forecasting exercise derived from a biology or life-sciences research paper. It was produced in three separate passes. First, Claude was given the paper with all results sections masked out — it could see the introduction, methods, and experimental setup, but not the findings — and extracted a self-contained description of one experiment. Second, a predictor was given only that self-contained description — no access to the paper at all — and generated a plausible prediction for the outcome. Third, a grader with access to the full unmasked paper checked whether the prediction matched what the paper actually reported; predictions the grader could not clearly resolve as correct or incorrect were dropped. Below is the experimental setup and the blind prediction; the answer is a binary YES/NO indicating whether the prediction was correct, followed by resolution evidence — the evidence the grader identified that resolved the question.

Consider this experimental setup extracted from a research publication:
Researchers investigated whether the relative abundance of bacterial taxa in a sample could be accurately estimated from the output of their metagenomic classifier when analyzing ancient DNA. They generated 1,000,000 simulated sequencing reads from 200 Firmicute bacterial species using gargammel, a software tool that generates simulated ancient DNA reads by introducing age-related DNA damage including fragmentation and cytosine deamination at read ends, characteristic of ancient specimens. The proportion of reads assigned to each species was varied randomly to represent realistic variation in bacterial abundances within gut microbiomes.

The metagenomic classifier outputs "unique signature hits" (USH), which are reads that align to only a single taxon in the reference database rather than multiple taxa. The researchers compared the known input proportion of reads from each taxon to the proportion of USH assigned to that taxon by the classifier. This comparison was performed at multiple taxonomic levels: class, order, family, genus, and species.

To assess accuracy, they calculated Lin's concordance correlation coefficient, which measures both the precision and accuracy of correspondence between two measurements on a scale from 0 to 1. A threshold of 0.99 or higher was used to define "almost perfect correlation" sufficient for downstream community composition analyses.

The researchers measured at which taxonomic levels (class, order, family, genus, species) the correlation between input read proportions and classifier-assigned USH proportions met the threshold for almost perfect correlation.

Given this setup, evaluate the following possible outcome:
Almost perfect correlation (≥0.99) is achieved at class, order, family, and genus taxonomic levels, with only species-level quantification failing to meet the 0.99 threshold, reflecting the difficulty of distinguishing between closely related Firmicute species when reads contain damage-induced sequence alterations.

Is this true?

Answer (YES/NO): NO